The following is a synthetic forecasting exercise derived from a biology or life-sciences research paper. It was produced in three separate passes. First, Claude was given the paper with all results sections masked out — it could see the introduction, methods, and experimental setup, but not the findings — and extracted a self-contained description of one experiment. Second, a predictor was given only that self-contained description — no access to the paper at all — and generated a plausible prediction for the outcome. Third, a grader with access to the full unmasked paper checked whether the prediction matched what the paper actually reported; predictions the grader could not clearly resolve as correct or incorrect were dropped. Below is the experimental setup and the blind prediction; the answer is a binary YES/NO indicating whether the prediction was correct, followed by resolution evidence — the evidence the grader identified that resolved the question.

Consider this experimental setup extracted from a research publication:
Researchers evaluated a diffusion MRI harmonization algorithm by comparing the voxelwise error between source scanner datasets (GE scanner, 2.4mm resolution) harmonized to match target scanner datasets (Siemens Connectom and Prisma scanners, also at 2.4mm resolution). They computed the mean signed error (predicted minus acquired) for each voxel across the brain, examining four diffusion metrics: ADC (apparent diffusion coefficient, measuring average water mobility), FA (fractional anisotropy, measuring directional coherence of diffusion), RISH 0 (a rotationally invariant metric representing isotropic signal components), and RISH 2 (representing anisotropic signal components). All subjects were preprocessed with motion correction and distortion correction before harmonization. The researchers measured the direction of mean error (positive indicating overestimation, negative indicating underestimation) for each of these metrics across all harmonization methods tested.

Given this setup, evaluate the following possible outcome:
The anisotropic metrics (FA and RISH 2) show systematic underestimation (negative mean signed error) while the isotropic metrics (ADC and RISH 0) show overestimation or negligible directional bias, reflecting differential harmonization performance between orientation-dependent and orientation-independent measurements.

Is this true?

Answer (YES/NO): NO